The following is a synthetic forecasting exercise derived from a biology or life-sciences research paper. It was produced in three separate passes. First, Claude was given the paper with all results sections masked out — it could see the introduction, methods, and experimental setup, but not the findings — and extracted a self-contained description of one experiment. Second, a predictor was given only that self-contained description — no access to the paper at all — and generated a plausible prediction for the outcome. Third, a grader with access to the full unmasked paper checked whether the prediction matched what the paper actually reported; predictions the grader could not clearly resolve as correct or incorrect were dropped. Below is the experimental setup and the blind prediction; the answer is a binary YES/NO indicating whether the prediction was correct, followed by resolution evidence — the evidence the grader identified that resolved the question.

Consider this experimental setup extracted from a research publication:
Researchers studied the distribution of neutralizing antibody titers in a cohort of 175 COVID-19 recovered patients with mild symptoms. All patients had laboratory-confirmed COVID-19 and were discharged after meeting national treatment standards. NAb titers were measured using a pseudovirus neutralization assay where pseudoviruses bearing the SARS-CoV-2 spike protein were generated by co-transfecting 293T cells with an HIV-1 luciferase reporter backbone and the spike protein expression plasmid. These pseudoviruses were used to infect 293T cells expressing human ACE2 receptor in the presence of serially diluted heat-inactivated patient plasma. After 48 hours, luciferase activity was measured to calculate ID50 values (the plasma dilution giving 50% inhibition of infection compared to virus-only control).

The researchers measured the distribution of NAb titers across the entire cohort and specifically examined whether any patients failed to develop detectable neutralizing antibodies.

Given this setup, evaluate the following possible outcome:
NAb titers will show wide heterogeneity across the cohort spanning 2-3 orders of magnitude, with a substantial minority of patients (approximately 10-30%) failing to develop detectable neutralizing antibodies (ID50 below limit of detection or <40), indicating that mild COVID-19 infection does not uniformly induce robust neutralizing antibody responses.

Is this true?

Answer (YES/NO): NO